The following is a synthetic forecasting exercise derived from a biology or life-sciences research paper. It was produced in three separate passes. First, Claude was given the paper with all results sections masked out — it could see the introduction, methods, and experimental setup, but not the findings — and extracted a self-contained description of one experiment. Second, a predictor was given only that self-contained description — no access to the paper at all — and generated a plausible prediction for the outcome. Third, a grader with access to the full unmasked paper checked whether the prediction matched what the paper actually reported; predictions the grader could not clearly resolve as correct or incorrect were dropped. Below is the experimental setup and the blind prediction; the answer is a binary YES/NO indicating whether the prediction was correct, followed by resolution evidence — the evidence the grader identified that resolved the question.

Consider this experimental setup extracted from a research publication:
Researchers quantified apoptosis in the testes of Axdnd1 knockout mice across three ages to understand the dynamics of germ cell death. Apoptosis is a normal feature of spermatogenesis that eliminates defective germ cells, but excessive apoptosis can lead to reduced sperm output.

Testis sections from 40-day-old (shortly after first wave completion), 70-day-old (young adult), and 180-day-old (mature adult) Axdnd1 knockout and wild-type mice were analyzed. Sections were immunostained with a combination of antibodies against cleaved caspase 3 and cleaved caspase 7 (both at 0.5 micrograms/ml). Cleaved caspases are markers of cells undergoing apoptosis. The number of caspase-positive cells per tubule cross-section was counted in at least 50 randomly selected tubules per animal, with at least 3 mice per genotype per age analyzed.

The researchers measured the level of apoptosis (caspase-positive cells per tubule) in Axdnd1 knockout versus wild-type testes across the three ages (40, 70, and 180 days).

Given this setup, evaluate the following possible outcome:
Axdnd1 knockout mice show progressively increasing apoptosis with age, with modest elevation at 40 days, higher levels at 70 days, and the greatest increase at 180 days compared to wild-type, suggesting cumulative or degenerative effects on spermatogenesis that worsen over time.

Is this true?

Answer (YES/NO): NO